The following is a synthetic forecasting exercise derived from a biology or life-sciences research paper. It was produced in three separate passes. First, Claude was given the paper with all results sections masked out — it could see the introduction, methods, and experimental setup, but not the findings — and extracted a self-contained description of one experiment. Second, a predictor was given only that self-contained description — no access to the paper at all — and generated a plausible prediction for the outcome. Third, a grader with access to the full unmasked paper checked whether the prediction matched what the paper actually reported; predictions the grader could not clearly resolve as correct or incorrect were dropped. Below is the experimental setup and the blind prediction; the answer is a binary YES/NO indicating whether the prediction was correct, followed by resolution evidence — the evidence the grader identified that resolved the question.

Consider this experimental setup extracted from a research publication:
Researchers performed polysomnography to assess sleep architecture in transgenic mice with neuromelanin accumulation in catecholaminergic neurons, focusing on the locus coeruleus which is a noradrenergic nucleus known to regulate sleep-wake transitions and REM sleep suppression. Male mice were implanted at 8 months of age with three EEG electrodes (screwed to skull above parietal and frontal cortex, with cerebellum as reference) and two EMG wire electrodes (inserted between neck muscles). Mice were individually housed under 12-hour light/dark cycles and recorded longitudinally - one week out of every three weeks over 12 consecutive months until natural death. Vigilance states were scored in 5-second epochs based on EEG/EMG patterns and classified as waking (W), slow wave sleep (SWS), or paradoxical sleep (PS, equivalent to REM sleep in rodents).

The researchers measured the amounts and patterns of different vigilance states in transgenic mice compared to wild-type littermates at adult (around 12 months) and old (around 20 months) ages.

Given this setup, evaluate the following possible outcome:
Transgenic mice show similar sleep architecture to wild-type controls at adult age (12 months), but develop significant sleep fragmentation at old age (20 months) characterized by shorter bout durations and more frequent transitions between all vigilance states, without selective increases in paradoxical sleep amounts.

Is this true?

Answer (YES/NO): NO